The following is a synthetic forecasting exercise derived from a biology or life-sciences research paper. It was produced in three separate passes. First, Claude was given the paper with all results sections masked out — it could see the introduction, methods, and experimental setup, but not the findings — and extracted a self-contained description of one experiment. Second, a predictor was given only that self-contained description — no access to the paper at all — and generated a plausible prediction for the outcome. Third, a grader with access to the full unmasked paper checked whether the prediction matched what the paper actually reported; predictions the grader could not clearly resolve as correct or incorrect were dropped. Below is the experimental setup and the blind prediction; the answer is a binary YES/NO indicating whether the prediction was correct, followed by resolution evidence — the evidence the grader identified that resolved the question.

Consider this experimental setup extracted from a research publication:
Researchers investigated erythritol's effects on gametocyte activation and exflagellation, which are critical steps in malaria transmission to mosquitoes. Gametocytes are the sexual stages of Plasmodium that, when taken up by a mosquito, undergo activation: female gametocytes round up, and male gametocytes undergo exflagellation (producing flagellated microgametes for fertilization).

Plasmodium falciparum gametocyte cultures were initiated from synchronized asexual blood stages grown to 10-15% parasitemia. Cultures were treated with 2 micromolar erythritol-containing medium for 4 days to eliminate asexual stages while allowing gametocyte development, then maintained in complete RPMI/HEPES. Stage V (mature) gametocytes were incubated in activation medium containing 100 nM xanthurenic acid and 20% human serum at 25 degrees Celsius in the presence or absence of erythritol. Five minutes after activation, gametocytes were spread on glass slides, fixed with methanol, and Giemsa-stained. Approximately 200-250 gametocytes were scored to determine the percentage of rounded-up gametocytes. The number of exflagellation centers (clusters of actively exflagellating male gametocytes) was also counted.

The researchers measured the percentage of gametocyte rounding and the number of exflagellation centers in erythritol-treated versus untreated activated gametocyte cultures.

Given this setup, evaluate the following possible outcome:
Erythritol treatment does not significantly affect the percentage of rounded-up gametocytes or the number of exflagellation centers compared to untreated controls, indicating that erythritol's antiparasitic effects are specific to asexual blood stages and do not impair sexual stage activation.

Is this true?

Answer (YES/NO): NO